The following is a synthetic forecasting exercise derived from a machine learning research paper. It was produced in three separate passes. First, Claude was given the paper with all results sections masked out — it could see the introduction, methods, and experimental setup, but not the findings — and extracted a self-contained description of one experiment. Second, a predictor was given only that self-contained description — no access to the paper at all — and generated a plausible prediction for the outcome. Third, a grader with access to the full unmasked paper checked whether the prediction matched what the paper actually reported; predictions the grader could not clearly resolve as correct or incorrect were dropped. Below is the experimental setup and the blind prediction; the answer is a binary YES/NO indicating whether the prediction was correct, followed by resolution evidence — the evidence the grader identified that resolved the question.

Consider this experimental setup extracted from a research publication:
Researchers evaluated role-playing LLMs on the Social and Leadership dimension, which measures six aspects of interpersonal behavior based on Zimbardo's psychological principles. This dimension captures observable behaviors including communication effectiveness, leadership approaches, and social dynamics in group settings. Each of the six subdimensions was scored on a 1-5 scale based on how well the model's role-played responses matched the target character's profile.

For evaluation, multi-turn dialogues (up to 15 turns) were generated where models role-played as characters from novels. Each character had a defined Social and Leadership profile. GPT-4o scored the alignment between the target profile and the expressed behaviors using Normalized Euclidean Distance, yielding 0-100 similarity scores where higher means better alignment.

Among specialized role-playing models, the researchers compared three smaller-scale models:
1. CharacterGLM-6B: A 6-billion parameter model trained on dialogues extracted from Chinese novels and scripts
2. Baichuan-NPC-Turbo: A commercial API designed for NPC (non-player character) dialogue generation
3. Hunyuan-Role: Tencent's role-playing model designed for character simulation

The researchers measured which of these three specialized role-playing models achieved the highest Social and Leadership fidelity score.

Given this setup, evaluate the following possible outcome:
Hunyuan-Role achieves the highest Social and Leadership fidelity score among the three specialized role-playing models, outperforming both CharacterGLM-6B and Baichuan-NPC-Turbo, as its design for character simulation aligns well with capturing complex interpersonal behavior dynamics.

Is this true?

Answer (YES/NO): NO